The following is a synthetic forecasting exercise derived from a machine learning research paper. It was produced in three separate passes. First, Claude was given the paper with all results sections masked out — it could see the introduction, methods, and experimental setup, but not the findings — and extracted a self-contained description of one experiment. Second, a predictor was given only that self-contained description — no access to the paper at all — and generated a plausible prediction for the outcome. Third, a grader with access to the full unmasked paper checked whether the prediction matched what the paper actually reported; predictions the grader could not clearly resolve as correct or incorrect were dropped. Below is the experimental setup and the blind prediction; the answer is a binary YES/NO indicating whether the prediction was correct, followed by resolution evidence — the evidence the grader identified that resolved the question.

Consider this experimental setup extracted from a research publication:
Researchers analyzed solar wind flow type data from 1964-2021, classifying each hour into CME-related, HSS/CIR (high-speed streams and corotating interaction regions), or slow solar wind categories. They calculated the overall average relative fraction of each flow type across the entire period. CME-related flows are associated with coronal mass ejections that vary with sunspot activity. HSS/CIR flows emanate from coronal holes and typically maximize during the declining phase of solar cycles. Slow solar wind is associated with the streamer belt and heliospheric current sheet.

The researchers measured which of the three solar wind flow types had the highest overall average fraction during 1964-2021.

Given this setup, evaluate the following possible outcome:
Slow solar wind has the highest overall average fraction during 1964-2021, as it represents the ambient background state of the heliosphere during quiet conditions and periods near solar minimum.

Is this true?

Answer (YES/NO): NO